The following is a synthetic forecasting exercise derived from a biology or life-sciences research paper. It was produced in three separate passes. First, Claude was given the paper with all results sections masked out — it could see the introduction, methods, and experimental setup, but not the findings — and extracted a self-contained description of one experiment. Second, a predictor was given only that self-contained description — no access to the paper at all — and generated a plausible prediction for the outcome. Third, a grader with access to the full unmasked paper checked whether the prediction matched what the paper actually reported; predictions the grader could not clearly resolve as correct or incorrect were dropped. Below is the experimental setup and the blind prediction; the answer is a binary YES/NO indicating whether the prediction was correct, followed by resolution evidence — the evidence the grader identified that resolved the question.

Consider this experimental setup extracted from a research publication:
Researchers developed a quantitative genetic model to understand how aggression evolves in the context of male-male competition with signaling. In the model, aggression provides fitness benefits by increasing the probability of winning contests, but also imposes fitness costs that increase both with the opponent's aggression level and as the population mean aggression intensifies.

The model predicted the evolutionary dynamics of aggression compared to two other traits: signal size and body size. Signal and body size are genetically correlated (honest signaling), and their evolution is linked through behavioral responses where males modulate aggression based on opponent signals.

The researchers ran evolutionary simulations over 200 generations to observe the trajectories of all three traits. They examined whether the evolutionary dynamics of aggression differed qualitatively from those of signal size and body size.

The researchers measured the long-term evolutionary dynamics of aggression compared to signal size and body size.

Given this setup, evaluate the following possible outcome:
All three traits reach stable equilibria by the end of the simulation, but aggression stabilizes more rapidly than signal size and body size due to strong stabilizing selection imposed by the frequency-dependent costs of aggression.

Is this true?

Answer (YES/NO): NO